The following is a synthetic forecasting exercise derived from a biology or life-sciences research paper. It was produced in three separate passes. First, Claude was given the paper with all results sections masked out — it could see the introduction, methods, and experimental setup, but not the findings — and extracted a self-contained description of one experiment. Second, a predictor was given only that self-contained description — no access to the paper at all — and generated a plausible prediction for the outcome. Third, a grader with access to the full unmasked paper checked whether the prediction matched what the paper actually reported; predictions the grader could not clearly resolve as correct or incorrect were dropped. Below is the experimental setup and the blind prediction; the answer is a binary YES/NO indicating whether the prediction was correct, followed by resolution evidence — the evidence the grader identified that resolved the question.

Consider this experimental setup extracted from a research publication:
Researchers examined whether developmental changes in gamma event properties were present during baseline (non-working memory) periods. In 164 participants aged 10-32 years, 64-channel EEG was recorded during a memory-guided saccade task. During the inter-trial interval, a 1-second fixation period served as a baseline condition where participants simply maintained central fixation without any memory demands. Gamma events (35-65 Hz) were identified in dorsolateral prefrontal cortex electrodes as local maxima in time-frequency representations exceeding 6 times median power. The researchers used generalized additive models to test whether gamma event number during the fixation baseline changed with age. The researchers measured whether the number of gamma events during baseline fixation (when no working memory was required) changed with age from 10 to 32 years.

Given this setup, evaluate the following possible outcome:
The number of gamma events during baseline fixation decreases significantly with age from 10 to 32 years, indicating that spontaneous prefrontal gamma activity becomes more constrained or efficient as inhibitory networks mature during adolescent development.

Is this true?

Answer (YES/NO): YES